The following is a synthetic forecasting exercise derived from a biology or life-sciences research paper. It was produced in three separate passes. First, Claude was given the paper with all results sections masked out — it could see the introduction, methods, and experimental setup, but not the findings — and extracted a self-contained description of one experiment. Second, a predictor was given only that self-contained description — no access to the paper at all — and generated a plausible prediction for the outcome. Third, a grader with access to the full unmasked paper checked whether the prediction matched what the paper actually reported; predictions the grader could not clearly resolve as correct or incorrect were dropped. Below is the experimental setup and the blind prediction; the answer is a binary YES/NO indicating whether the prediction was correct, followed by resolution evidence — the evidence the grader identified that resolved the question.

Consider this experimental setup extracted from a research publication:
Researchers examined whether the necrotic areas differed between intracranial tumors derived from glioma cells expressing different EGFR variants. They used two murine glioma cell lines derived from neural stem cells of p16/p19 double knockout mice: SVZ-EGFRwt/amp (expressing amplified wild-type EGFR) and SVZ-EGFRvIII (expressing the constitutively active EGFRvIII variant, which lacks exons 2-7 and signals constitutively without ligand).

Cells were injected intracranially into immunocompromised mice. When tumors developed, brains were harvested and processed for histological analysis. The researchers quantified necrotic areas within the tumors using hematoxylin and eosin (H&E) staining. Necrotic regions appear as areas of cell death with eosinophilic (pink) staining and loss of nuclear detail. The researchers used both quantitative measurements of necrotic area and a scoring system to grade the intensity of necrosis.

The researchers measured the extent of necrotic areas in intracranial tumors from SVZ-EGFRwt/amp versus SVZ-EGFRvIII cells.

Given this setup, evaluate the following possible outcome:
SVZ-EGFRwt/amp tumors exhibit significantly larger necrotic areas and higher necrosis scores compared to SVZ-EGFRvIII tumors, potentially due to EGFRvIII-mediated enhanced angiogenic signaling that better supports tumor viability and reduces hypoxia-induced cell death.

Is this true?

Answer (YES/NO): YES